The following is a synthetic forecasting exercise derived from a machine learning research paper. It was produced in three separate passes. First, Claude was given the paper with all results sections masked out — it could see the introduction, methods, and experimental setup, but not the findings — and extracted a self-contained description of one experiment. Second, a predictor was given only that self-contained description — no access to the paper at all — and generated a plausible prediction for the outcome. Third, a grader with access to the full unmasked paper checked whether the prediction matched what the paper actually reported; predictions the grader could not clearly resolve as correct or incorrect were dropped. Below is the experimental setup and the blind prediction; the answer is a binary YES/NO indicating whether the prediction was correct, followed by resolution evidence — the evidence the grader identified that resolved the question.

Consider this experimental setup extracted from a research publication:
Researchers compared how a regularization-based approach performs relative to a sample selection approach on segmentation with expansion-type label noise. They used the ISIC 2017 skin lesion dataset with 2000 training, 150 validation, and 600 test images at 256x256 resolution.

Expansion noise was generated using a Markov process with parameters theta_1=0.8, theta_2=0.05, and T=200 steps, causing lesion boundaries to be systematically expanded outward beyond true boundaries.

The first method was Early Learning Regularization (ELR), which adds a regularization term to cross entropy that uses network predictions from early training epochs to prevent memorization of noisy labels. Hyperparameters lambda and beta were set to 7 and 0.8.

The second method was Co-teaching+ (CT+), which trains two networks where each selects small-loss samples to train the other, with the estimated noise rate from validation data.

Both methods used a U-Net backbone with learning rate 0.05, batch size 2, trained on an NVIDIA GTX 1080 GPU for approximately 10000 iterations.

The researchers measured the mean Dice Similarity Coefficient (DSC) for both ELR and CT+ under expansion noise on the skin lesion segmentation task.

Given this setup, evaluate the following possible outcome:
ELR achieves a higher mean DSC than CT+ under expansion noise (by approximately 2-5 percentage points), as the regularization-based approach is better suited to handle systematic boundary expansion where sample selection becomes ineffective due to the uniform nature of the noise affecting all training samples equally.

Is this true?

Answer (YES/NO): YES